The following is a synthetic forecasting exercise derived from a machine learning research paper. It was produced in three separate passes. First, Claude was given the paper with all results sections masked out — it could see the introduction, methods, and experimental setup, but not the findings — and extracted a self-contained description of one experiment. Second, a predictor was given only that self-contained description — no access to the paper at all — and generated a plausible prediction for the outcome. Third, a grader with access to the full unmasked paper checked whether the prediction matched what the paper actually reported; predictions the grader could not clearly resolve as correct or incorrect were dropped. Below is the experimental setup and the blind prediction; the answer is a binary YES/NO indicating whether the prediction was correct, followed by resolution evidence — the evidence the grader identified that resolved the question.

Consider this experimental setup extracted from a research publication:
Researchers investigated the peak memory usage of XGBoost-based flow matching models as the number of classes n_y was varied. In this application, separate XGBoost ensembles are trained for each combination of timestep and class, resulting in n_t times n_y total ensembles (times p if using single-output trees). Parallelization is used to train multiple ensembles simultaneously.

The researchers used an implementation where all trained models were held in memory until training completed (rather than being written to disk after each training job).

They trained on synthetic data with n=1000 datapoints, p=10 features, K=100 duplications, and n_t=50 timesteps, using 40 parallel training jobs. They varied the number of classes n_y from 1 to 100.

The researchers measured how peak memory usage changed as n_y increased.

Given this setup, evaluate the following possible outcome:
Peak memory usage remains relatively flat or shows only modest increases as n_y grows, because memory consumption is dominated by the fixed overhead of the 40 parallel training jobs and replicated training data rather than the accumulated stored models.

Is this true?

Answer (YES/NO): NO